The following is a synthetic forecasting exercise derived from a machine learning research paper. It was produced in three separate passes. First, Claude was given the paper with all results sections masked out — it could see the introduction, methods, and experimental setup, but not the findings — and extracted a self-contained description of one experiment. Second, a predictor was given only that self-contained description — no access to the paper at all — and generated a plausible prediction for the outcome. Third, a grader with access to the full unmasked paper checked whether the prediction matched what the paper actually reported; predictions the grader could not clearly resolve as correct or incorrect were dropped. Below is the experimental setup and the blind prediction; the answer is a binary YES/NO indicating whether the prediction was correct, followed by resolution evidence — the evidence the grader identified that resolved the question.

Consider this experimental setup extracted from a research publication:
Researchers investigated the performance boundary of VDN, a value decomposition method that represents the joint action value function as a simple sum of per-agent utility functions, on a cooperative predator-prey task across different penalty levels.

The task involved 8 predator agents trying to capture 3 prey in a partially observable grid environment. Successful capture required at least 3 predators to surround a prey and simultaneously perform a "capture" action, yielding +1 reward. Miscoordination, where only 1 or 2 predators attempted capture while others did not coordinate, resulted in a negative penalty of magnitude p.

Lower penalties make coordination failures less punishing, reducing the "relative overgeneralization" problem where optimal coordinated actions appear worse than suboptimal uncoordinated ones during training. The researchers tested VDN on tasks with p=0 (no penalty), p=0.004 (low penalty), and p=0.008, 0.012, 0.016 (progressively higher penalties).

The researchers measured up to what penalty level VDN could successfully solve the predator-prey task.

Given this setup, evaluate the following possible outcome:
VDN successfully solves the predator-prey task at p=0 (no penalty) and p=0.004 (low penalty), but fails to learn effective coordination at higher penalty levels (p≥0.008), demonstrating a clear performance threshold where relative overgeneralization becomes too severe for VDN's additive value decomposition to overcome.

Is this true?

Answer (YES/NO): YES